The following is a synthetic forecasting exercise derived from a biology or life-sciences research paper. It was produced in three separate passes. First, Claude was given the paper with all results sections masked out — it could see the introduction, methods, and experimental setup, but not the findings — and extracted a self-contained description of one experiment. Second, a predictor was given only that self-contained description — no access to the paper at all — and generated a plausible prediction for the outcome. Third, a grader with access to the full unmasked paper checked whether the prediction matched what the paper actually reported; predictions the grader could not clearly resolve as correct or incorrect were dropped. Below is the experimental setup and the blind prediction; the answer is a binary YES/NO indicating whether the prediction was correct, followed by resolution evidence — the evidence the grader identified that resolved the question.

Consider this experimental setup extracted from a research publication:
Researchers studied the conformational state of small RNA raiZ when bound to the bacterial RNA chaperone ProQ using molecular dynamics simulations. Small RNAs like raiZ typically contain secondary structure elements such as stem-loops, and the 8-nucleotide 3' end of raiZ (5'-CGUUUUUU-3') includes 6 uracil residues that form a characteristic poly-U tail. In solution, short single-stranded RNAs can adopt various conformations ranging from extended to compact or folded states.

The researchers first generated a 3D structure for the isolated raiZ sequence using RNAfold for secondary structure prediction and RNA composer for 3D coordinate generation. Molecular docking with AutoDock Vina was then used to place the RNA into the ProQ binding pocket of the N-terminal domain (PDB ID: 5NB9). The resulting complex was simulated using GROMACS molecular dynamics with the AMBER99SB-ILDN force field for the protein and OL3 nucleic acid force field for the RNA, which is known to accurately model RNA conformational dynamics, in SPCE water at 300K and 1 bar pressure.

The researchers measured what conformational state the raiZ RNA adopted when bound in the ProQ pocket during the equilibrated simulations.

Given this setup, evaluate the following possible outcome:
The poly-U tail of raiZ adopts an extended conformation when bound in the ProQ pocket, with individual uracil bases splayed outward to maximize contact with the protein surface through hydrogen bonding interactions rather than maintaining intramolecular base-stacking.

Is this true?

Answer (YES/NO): NO